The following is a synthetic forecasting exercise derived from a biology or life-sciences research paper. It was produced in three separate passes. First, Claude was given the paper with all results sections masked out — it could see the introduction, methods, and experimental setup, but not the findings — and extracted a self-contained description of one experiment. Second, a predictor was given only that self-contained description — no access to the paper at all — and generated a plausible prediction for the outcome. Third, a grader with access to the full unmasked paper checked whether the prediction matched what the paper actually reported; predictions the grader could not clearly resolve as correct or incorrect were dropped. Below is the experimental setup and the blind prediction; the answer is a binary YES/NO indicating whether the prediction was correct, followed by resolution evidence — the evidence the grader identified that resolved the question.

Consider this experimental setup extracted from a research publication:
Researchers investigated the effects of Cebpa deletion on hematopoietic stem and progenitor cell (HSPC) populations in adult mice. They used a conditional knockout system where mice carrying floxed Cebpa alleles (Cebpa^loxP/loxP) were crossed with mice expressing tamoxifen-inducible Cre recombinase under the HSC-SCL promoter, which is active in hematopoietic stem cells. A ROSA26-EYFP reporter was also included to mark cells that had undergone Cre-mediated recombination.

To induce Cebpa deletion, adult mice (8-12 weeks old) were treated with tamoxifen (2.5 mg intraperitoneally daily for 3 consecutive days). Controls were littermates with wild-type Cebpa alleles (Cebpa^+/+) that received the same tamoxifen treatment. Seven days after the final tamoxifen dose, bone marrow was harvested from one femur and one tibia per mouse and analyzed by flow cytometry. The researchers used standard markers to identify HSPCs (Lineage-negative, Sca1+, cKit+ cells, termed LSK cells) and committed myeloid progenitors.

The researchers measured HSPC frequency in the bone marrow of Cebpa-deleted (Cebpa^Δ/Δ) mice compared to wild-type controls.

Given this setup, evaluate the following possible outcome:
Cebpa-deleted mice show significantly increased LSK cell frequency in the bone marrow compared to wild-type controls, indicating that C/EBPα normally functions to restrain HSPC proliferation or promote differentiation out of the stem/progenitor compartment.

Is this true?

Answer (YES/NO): NO